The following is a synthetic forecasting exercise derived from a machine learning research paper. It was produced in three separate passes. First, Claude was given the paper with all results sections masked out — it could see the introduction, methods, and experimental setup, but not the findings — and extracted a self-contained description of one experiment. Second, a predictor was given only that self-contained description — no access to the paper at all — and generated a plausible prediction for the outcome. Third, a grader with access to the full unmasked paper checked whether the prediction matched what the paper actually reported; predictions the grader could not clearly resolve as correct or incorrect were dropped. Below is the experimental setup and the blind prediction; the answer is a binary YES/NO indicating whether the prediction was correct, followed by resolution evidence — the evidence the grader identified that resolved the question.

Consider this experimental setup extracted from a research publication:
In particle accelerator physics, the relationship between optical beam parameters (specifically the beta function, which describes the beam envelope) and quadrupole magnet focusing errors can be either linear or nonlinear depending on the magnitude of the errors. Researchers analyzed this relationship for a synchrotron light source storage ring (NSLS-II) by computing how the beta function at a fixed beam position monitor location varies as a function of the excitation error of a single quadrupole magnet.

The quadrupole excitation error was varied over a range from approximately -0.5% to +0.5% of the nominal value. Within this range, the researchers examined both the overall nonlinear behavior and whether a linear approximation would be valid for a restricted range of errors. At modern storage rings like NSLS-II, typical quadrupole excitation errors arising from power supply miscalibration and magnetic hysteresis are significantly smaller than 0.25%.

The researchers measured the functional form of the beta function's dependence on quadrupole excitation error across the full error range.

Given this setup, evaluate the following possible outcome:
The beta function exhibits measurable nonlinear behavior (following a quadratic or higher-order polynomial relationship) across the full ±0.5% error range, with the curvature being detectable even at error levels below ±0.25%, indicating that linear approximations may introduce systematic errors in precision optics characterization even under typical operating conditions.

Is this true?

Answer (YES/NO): NO